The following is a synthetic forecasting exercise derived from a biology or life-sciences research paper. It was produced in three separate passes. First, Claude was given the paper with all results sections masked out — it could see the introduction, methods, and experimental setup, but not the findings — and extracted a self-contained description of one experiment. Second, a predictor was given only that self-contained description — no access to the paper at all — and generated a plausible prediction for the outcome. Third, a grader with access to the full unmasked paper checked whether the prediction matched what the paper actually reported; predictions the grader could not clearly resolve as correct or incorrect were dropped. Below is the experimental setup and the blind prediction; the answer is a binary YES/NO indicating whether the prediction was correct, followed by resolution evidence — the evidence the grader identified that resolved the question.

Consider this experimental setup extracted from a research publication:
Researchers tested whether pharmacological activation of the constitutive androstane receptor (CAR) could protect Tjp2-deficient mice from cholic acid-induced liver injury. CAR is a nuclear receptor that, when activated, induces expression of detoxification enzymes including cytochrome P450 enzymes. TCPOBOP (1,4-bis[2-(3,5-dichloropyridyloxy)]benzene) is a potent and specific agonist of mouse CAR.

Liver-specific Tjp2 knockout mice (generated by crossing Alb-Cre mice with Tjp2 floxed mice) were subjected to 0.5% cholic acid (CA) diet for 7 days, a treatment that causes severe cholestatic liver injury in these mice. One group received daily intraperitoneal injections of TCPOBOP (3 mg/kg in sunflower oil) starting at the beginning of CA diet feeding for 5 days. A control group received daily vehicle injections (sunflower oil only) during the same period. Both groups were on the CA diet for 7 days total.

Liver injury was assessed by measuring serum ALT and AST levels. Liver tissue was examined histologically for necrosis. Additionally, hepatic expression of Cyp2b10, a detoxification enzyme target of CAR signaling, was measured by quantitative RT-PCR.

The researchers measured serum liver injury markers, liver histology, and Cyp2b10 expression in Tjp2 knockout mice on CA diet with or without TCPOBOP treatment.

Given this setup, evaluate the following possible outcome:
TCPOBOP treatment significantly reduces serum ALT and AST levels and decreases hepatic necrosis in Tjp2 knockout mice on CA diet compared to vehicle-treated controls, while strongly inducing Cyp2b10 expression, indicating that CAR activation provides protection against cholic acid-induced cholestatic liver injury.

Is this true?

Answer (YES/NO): YES